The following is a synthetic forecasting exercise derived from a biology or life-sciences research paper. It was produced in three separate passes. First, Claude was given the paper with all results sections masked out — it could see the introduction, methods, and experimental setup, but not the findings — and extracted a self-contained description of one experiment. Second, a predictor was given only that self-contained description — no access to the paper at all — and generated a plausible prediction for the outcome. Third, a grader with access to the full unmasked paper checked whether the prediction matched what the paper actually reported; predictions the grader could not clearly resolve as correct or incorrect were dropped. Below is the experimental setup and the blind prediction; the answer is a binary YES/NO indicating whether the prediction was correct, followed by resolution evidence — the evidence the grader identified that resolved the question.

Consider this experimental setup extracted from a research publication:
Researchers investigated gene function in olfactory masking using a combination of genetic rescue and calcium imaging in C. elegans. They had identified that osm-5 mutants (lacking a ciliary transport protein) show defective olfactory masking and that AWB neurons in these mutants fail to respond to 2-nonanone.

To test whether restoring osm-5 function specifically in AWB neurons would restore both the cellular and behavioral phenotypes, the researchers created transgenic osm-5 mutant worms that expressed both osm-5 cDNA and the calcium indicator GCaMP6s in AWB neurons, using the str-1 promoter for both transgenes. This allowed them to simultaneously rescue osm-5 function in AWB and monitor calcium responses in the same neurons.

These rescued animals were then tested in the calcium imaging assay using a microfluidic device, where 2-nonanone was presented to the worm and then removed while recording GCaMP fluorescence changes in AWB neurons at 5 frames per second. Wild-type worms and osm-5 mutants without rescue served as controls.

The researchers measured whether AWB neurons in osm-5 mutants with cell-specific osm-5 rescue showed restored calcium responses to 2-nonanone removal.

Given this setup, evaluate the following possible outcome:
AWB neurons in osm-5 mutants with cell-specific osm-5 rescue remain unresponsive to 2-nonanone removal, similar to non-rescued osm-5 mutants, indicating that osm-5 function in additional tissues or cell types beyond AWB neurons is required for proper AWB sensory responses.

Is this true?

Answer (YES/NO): NO